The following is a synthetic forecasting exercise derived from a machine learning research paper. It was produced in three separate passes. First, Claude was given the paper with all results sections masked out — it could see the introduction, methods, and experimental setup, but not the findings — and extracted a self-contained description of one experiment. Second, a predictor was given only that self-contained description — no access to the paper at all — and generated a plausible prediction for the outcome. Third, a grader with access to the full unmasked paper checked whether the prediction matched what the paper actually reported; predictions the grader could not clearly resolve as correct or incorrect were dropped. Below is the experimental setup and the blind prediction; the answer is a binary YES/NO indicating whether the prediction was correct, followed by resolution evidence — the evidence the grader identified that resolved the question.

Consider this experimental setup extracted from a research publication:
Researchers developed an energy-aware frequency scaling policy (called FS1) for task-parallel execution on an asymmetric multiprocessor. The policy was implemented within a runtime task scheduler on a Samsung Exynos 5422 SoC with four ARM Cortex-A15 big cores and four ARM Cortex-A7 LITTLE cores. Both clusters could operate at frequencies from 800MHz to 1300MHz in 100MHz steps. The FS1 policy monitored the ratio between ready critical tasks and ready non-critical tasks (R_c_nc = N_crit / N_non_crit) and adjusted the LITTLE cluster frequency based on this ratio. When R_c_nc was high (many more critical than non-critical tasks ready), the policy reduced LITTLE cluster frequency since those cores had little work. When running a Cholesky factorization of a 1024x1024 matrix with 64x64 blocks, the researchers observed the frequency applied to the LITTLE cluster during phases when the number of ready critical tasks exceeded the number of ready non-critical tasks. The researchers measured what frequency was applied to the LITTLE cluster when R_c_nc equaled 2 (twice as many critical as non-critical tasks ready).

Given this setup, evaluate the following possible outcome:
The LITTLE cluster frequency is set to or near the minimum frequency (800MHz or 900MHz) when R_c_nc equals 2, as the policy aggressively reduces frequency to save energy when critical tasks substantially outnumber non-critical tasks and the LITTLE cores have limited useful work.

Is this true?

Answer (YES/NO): NO